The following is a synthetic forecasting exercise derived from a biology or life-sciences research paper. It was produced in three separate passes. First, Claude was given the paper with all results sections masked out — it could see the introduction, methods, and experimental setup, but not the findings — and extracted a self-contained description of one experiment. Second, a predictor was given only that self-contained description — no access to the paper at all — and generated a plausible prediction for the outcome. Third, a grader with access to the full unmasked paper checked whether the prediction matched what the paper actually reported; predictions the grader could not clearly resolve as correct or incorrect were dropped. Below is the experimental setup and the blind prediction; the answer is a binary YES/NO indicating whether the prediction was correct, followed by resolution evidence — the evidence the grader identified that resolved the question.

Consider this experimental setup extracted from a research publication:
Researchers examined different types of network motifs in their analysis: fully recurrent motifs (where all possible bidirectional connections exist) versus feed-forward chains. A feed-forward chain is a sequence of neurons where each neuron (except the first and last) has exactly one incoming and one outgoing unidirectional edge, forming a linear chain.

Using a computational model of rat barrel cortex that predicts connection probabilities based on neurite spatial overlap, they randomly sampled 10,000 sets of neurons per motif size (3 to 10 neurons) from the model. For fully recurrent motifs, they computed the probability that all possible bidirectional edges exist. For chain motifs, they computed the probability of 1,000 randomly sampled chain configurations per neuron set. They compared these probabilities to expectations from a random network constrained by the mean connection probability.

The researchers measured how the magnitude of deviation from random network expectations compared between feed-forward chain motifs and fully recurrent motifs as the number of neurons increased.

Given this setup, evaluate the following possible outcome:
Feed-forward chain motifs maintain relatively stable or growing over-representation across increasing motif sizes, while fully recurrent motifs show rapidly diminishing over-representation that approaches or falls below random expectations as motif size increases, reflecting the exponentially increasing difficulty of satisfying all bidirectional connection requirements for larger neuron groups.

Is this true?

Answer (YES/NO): NO